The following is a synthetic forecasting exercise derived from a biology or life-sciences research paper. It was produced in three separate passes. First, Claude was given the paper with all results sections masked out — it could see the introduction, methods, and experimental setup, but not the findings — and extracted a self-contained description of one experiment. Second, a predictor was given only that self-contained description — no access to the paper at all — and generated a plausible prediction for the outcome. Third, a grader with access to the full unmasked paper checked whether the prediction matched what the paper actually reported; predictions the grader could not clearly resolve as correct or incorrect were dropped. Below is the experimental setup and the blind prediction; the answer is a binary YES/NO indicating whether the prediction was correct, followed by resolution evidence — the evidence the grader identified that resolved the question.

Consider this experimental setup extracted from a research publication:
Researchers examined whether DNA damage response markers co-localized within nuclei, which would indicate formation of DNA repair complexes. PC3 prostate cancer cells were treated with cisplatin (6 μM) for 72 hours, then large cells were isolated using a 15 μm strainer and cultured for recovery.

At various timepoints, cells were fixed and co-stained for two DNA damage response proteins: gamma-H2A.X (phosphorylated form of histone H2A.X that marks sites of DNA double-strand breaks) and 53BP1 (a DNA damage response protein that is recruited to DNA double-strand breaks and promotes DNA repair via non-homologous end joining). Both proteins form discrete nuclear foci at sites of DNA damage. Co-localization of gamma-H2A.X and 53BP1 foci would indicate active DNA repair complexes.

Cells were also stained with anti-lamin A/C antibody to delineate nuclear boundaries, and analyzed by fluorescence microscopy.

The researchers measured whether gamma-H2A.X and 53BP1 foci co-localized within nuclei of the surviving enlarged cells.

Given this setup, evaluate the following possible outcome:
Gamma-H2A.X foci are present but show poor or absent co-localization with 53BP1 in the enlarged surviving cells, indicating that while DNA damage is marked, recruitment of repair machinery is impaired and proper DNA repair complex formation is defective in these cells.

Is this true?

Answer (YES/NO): NO